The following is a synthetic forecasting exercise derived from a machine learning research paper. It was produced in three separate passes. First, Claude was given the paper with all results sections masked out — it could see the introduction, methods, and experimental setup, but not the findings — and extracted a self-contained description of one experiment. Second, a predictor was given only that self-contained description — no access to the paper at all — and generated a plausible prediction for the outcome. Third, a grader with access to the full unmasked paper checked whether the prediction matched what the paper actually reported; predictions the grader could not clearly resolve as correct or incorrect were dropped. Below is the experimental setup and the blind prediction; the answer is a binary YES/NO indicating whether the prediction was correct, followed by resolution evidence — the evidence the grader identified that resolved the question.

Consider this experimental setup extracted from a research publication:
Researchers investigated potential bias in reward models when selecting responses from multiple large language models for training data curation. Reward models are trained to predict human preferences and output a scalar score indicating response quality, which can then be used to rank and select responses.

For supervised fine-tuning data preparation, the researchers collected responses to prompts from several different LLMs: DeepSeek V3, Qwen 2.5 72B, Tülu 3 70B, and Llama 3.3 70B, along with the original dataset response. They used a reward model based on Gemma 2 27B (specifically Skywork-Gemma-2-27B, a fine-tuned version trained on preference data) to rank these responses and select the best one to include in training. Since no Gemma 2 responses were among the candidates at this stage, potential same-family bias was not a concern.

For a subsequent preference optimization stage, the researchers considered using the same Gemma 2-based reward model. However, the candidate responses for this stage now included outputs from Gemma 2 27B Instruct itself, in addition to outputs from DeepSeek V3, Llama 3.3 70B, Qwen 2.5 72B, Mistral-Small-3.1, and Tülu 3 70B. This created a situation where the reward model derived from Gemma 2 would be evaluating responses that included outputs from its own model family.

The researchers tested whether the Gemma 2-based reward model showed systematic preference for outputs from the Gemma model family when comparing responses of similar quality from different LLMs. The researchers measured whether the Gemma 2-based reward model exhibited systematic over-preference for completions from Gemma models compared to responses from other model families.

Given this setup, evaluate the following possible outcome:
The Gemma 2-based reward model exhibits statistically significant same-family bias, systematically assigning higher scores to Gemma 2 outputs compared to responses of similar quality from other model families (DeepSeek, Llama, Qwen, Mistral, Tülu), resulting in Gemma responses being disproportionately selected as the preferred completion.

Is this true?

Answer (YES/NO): YES